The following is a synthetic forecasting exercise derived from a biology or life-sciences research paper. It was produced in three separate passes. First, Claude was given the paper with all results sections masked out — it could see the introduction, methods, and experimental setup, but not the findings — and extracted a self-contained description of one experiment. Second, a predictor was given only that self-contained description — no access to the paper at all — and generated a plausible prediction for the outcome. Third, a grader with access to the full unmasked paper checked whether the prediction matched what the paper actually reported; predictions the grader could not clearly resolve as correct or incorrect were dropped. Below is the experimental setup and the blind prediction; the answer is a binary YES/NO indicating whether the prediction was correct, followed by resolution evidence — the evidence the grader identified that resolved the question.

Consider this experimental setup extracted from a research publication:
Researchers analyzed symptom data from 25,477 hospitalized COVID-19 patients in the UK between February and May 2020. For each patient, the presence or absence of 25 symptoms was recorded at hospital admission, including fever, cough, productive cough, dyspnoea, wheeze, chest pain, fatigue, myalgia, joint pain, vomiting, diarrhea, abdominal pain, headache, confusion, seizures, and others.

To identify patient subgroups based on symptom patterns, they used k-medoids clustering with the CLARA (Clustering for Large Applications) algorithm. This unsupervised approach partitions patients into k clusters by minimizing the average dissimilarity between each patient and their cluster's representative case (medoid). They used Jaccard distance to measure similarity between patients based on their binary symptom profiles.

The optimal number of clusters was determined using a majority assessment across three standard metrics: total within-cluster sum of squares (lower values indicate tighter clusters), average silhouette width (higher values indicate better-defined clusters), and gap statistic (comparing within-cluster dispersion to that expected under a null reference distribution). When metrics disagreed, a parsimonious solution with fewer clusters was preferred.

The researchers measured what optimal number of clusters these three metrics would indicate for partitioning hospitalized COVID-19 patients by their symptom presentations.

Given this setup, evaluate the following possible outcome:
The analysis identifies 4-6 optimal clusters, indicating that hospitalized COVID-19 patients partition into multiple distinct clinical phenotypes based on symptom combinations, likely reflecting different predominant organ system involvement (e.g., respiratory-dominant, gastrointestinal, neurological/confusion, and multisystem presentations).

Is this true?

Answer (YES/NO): NO